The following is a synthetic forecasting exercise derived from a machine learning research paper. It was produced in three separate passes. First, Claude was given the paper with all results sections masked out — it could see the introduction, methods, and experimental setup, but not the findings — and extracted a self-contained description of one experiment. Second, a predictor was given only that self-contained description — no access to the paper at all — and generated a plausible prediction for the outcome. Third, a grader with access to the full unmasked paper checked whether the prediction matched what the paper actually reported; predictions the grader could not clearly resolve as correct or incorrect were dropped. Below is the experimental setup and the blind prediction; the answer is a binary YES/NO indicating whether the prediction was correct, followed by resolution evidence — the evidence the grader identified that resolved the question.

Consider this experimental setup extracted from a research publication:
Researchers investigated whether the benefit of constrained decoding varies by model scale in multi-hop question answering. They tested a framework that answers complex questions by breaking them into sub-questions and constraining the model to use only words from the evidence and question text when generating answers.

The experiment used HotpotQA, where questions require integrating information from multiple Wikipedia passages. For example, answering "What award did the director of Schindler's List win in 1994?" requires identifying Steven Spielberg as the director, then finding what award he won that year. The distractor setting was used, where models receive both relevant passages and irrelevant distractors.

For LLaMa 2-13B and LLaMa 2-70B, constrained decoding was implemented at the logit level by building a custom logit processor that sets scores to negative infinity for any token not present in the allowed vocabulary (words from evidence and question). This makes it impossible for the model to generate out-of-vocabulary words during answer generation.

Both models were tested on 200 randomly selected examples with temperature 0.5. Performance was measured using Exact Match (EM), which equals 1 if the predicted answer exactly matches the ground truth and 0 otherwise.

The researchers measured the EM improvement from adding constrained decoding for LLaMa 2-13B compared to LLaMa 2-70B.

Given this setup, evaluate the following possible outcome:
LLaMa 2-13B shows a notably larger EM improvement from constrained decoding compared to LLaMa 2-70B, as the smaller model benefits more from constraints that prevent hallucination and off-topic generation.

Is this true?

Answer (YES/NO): NO